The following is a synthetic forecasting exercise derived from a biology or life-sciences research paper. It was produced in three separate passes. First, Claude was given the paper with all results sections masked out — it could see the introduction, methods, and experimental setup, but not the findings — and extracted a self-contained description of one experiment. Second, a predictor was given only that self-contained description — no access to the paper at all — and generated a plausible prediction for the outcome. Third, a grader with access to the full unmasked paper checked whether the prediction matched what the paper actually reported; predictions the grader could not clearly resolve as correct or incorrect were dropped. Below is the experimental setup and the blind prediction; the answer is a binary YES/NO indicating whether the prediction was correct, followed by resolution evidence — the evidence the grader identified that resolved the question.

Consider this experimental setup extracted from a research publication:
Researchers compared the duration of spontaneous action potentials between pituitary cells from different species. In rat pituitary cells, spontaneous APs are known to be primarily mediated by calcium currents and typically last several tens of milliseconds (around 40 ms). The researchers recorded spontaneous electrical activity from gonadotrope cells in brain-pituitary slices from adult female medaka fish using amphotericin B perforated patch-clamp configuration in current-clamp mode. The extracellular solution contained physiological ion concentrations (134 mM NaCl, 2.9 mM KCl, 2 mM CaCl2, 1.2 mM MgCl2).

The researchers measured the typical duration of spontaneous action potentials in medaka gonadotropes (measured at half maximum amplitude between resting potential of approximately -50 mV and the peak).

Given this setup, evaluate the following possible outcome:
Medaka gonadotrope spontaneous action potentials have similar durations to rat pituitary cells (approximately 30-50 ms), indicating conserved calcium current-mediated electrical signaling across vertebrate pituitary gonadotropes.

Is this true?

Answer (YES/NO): NO